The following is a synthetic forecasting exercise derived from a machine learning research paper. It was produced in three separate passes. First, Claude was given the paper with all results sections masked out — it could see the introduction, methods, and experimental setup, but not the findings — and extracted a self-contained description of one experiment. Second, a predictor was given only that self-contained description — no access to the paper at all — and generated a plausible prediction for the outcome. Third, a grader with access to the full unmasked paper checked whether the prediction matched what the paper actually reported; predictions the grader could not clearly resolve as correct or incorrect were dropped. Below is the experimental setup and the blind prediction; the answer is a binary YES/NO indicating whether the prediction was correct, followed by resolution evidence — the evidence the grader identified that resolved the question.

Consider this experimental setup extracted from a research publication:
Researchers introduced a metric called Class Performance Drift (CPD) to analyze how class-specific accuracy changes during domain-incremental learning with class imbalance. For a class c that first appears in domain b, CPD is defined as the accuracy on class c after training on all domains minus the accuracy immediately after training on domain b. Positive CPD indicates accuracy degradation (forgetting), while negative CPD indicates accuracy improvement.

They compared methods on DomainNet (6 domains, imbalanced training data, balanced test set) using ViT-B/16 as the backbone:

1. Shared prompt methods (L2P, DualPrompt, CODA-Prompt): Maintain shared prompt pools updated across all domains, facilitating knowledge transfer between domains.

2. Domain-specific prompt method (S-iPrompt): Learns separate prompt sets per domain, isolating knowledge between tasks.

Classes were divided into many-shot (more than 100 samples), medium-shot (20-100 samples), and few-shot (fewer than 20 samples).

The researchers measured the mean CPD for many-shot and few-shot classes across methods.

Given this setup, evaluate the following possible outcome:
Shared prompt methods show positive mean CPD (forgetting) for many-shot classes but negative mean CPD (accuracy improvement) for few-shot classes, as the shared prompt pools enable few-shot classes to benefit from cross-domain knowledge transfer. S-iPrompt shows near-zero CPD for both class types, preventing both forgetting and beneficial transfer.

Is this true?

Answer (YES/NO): NO